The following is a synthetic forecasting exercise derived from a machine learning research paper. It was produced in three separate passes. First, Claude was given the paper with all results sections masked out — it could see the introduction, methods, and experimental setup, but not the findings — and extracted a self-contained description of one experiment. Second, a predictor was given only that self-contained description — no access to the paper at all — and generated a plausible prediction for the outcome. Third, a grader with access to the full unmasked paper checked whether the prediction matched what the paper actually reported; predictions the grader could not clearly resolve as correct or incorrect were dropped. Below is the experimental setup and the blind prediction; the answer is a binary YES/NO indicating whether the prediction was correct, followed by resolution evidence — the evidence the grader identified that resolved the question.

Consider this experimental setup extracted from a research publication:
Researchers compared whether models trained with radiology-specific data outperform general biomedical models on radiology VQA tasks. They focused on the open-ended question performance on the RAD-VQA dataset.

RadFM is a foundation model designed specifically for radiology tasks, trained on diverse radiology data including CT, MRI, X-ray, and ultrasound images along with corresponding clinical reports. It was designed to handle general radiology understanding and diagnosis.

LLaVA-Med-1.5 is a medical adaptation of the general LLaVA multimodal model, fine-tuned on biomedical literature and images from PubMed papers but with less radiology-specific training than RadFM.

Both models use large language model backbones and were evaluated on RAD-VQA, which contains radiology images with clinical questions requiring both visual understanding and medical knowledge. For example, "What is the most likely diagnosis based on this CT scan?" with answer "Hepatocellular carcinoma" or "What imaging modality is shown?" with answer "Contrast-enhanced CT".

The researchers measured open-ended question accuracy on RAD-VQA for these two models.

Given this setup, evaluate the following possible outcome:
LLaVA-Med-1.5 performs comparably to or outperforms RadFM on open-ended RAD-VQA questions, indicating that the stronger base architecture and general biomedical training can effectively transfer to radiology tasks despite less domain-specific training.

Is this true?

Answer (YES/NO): NO